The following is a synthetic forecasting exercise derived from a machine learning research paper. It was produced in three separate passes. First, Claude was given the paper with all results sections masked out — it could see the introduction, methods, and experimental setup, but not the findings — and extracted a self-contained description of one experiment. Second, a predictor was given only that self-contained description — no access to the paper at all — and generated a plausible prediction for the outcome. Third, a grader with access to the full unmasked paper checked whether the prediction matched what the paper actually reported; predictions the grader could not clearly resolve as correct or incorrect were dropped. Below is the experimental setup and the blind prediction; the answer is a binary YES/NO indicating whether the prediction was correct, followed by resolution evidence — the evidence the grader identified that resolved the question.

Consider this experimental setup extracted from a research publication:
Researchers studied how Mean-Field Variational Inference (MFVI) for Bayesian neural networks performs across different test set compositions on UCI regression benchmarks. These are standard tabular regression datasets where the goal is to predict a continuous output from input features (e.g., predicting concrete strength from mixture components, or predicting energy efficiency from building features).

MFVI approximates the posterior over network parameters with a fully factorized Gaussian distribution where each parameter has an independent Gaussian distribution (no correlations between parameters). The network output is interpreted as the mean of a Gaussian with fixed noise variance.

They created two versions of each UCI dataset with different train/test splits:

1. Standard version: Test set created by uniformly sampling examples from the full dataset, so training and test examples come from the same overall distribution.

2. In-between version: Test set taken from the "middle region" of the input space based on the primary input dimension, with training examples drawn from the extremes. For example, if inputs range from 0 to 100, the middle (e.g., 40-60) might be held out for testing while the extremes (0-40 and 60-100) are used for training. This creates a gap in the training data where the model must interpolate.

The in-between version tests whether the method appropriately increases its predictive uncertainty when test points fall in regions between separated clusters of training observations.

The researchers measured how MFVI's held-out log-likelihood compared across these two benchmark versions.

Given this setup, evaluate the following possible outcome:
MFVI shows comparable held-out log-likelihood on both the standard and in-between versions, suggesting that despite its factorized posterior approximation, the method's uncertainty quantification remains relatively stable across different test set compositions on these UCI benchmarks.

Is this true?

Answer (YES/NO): NO